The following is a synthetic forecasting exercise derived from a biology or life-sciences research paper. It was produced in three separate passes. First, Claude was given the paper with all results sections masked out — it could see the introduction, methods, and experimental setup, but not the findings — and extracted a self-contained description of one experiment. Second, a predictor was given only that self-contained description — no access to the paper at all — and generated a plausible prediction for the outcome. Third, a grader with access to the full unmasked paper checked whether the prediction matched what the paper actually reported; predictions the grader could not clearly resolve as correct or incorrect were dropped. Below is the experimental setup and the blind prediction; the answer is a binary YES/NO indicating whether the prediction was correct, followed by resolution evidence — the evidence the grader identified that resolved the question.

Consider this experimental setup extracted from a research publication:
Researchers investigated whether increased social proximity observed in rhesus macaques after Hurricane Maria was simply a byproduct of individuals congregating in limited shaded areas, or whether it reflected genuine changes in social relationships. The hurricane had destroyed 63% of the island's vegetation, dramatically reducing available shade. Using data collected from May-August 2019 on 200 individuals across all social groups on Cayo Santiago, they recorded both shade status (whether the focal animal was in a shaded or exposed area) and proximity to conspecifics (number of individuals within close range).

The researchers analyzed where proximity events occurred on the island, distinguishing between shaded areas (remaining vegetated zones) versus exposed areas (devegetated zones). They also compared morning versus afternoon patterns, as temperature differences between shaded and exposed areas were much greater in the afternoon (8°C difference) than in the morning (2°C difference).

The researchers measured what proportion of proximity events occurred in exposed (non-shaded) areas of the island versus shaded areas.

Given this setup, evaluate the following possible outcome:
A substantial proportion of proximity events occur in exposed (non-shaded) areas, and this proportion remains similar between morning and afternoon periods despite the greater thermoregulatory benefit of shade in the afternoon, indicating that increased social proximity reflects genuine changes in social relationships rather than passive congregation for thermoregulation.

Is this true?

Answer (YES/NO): NO